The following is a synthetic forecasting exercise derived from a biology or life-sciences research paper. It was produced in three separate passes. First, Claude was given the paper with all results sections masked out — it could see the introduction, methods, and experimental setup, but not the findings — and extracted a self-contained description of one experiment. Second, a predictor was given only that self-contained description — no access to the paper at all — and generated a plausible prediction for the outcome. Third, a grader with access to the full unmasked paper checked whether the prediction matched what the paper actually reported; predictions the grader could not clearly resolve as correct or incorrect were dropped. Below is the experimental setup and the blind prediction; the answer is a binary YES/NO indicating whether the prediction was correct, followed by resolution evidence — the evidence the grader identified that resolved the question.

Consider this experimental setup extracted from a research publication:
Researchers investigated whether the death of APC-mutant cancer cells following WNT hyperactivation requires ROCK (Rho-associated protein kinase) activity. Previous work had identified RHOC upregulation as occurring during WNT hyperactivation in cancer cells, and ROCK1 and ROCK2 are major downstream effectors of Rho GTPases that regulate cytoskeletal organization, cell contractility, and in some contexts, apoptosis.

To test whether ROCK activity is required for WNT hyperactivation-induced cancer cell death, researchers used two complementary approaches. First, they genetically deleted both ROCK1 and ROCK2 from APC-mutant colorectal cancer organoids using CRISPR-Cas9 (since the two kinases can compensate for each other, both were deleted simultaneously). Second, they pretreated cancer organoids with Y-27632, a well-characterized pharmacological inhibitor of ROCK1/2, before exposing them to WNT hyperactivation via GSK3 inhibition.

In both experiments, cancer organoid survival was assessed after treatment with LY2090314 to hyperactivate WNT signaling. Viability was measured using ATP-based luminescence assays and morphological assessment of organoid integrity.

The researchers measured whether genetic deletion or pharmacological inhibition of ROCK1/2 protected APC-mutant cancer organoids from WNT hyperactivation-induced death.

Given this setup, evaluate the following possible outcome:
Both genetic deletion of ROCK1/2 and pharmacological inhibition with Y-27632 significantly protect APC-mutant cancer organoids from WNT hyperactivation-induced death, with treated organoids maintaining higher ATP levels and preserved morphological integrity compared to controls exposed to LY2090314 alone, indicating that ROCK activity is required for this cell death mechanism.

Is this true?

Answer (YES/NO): YES